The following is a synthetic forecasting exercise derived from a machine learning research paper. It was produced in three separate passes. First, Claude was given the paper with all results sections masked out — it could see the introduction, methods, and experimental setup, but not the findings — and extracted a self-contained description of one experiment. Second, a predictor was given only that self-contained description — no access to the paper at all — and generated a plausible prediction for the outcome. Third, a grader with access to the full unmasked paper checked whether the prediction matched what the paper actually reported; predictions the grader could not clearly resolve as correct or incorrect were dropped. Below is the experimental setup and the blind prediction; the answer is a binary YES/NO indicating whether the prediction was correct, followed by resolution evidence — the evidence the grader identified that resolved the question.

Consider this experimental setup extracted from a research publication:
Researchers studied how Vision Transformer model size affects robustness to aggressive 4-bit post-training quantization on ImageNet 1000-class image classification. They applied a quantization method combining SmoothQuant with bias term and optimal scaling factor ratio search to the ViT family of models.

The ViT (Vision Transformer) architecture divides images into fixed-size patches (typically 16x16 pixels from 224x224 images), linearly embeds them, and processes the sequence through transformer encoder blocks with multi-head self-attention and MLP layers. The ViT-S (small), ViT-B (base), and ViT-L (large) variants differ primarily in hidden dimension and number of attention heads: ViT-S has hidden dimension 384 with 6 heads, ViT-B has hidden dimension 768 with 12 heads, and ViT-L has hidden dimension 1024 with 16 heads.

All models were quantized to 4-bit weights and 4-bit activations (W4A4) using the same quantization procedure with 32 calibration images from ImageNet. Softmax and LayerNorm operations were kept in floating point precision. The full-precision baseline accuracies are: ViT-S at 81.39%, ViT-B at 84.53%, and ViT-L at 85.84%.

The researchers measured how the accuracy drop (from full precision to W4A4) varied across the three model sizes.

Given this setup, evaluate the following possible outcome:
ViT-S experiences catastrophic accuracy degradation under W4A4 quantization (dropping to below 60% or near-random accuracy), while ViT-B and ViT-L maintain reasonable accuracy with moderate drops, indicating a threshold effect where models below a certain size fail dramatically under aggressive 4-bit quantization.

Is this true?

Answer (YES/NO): NO